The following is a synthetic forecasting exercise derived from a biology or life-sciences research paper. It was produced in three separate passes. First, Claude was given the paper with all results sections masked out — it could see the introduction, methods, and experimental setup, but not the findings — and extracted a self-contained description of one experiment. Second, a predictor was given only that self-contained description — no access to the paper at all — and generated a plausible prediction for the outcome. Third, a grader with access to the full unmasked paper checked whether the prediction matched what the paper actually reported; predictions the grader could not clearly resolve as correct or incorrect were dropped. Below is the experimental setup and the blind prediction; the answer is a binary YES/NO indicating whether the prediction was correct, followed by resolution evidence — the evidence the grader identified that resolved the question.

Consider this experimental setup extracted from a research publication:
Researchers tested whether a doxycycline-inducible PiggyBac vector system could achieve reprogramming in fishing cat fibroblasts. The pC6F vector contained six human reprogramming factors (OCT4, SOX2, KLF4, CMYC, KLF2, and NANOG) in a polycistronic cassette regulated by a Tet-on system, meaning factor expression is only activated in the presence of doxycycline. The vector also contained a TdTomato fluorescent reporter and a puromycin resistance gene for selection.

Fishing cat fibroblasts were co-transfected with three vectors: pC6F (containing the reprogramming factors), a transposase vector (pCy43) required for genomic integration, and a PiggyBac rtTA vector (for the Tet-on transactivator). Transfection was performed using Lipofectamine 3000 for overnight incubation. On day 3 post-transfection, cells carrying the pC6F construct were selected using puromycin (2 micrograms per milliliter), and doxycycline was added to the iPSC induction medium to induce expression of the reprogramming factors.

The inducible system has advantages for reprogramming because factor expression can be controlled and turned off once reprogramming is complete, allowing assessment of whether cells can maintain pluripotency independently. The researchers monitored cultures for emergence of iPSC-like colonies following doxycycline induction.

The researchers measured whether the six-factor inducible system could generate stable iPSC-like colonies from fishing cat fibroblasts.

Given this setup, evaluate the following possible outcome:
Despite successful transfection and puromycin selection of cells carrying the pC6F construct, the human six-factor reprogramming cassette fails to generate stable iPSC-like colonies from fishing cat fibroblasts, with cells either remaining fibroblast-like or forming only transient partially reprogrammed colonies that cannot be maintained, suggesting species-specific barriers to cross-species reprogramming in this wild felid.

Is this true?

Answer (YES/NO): YES